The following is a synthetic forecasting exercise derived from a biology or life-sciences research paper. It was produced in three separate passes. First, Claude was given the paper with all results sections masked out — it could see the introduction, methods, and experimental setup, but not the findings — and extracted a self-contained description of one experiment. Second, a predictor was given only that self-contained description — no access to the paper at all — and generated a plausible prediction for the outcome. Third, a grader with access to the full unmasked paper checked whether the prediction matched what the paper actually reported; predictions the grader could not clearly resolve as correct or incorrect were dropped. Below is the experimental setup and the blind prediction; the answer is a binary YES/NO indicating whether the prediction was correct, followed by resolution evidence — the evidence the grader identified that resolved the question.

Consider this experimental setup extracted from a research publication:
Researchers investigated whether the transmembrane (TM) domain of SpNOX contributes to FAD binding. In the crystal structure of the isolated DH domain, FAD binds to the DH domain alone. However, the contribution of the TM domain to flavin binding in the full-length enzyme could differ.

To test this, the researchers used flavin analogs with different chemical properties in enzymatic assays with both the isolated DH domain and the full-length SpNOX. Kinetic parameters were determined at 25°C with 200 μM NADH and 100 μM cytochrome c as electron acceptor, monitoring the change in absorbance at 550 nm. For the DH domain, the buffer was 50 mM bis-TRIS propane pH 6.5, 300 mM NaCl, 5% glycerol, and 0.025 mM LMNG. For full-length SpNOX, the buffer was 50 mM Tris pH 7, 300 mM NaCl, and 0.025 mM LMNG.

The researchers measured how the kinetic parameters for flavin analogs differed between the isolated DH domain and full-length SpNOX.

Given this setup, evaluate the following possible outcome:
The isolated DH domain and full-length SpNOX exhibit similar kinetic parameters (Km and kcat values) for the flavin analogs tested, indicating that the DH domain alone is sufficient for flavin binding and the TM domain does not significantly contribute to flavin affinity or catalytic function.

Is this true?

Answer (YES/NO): NO